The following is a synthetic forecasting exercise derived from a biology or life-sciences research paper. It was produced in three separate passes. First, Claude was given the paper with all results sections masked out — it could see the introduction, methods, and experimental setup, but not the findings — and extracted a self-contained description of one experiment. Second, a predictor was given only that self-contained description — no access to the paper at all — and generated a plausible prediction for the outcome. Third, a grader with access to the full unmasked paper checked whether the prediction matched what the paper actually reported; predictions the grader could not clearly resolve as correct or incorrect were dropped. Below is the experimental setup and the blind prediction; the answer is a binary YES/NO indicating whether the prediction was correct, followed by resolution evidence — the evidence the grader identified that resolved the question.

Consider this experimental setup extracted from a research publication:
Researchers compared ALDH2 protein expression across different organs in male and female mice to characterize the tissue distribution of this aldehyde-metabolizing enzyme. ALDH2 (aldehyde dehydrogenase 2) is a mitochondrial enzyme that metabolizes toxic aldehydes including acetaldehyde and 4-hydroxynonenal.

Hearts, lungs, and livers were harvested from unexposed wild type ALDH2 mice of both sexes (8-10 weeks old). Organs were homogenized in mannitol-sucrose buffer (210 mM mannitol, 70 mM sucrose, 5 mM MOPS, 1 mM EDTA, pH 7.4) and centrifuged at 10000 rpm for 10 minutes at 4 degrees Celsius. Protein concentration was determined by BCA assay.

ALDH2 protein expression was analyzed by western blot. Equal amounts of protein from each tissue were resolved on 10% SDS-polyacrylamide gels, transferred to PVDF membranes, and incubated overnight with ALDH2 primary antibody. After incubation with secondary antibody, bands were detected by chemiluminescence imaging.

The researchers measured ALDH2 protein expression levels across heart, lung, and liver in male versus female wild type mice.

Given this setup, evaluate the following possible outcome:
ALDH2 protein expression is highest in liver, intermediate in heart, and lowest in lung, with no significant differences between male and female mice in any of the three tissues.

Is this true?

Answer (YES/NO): NO